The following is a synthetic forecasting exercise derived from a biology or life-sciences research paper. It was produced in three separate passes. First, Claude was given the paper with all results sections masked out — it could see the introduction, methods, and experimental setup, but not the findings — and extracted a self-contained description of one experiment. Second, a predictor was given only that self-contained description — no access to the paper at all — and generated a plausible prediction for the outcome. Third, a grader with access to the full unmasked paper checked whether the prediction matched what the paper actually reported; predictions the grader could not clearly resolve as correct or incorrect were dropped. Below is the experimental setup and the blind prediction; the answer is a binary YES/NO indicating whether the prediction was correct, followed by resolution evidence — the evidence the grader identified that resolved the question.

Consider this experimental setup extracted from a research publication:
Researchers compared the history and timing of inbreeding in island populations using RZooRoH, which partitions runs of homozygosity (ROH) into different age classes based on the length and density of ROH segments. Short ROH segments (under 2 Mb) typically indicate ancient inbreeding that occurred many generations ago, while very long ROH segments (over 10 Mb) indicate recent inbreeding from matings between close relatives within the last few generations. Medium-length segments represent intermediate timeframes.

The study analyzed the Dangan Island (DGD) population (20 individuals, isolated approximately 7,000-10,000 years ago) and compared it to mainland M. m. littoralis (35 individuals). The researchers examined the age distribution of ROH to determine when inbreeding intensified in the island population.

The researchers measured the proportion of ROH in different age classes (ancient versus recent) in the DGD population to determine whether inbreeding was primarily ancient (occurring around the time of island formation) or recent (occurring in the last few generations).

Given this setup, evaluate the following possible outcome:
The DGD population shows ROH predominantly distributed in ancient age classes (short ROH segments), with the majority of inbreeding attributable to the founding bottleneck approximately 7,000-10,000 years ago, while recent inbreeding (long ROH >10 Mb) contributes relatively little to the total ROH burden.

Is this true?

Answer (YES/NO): YES